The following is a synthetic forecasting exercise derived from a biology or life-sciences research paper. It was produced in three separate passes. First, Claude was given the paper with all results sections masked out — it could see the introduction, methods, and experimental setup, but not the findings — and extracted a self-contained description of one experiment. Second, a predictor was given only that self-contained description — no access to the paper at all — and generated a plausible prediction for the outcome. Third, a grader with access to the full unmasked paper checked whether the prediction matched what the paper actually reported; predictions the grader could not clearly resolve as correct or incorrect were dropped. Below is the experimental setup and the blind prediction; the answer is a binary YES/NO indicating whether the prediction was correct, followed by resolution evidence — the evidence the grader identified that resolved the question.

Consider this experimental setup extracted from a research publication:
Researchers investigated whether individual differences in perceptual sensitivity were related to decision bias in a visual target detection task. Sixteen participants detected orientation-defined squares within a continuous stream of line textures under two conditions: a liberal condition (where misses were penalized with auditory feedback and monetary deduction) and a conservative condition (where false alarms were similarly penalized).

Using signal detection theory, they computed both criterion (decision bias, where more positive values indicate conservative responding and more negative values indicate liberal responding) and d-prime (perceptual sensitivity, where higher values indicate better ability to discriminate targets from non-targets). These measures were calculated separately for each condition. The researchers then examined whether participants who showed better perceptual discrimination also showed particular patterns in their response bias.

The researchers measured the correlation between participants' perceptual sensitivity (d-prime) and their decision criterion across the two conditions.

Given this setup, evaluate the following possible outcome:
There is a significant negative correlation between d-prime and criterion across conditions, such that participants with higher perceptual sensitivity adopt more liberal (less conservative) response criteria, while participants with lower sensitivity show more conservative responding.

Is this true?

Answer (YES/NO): NO